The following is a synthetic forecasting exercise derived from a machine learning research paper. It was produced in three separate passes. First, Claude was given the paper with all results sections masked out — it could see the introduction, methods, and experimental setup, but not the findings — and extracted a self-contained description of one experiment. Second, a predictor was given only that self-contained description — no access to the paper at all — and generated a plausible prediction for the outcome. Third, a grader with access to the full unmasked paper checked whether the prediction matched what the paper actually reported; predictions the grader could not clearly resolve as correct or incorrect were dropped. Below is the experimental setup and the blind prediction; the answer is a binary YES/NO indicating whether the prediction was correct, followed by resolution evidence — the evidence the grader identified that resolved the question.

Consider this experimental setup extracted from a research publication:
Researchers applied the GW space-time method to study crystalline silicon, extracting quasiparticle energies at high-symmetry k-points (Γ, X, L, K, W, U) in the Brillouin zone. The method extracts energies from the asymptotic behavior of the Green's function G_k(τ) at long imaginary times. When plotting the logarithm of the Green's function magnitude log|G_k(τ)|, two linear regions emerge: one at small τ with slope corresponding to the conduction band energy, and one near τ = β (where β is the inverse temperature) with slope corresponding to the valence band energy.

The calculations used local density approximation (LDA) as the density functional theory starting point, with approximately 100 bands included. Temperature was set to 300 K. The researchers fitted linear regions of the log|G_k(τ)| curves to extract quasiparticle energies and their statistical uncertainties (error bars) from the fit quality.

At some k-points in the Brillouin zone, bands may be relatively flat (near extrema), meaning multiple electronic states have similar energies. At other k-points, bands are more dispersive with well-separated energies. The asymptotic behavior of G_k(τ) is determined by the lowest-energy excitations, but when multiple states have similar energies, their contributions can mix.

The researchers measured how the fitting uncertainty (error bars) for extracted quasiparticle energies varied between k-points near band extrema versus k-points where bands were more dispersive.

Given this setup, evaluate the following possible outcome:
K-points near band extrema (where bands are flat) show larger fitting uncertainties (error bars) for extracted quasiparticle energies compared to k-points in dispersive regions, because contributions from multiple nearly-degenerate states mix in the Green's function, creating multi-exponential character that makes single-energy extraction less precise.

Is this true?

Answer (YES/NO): NO